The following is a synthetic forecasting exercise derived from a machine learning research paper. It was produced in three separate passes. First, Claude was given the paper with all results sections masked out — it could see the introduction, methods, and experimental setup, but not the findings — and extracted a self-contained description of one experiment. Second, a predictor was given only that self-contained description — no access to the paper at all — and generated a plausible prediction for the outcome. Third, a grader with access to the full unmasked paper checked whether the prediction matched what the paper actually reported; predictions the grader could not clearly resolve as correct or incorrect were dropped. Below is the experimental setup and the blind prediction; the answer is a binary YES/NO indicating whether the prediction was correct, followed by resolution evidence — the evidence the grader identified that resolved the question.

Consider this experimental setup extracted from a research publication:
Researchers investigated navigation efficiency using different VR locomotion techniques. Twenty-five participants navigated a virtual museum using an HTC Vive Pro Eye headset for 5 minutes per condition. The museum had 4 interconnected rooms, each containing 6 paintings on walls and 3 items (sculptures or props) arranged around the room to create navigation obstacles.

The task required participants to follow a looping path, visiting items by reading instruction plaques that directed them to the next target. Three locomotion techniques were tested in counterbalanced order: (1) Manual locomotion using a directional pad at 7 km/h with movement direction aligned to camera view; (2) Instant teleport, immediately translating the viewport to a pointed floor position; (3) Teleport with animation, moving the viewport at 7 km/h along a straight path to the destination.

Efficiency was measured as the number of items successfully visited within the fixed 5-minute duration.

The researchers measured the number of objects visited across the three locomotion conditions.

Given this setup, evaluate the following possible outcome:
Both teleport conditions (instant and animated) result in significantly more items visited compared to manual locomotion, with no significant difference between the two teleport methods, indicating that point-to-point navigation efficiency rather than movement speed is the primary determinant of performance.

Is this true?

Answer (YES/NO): NO